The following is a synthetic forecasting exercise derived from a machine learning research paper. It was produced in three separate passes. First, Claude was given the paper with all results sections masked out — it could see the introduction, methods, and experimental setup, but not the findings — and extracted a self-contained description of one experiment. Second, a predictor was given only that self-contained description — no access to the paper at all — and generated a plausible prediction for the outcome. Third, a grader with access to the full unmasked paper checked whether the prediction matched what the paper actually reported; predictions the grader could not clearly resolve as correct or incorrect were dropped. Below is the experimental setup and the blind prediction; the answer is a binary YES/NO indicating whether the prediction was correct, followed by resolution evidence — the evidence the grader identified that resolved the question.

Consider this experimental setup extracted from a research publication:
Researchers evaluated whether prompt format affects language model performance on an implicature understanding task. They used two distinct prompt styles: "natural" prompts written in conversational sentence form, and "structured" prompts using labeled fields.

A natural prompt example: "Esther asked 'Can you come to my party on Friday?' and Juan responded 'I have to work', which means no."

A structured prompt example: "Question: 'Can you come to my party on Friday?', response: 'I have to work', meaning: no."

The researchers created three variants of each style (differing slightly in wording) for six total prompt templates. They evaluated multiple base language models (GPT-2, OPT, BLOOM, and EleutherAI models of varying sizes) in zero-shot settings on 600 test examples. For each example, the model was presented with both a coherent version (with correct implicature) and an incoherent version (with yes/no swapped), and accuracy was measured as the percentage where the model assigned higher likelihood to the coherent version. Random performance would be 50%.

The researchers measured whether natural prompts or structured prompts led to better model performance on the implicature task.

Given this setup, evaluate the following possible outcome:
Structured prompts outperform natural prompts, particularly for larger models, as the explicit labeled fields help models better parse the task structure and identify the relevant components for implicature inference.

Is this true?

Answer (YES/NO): NO